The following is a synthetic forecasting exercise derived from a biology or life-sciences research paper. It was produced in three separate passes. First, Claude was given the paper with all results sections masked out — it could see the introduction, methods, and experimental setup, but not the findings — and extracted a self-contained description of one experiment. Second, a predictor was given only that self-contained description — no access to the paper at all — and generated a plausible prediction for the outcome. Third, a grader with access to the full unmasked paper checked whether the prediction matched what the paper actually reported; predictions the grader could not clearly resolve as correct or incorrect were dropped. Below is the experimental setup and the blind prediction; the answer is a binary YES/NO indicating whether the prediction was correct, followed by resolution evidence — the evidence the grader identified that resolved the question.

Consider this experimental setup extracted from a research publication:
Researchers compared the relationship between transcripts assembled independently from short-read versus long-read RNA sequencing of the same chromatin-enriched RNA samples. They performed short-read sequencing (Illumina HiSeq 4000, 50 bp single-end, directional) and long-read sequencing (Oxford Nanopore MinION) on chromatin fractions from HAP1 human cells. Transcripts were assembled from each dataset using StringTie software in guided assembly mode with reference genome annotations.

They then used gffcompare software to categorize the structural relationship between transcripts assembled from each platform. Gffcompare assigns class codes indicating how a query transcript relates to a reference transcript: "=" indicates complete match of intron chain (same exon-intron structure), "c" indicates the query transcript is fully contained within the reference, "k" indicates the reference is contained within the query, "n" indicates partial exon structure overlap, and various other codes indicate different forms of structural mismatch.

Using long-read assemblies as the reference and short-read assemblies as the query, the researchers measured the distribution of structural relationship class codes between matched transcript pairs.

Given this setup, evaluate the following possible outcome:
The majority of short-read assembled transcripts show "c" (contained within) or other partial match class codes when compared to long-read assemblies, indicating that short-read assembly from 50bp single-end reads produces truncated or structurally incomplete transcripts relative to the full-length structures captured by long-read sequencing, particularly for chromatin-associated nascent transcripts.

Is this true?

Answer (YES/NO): NO